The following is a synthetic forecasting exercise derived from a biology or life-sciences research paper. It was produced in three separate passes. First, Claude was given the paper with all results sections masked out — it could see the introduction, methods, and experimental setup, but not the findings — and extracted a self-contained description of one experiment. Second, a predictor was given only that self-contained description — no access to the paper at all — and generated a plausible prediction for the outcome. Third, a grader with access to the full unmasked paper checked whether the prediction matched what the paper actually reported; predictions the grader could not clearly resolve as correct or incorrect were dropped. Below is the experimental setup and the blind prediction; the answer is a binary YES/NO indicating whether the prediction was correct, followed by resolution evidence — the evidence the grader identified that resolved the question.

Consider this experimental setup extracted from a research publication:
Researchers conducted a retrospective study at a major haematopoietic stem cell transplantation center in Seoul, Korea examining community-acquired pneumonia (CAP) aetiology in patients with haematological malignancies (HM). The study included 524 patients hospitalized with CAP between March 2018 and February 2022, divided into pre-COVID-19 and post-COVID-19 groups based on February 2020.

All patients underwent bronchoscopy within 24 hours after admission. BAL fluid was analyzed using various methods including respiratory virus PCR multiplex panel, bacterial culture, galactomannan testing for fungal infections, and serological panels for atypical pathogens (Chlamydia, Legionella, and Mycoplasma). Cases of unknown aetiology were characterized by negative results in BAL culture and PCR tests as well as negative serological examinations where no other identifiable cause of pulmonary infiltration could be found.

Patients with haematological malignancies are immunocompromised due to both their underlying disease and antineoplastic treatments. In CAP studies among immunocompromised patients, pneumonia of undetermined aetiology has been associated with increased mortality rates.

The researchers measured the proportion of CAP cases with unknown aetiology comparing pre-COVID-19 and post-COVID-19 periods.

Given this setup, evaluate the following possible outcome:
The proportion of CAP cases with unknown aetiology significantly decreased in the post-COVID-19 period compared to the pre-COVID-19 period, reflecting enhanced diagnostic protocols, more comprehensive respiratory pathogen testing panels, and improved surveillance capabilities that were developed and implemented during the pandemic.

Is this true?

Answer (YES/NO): NO